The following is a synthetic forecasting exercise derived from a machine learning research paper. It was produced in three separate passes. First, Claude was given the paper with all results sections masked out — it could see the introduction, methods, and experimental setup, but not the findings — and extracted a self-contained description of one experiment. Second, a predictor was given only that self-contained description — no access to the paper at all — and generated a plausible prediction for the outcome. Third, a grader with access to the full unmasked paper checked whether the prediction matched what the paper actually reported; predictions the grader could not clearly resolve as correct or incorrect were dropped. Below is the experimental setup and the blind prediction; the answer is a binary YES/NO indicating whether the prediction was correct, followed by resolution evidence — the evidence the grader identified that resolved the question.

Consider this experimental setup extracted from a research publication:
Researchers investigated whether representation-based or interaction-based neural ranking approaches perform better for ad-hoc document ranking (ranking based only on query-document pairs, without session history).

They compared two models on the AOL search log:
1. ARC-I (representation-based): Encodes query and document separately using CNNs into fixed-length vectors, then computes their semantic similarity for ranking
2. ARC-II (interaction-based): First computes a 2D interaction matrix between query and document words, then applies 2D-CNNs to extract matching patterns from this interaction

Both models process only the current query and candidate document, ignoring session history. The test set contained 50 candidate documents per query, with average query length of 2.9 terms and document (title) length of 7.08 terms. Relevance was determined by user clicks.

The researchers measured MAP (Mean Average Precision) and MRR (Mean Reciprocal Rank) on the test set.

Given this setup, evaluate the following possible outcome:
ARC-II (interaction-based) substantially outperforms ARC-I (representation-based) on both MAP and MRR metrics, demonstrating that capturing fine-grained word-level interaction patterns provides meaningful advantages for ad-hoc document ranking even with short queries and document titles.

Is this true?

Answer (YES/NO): YES